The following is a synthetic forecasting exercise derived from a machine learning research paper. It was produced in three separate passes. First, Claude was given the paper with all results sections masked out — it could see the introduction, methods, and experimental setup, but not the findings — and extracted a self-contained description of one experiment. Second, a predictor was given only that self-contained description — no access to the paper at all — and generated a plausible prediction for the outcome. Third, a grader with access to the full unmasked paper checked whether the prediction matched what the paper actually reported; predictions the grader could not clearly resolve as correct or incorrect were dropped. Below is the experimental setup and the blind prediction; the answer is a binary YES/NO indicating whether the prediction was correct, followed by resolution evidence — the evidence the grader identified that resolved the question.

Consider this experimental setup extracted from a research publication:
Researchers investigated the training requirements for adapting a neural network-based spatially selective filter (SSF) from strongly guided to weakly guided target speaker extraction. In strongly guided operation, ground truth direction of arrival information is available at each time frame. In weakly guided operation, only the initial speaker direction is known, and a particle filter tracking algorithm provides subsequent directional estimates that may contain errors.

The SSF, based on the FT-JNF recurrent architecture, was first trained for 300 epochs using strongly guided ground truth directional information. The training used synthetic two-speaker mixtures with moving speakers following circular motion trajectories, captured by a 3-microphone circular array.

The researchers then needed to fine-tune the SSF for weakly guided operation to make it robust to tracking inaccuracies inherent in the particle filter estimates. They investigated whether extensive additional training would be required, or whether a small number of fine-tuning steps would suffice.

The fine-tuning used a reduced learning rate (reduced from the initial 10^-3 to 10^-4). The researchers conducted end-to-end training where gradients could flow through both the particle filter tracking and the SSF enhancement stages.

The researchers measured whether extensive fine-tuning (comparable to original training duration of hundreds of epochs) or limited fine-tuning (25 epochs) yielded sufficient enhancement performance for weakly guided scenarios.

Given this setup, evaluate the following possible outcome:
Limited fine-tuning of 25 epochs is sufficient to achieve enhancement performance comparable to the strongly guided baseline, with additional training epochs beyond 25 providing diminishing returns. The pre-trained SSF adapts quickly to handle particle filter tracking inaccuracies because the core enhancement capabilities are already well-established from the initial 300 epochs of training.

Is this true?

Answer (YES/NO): NO